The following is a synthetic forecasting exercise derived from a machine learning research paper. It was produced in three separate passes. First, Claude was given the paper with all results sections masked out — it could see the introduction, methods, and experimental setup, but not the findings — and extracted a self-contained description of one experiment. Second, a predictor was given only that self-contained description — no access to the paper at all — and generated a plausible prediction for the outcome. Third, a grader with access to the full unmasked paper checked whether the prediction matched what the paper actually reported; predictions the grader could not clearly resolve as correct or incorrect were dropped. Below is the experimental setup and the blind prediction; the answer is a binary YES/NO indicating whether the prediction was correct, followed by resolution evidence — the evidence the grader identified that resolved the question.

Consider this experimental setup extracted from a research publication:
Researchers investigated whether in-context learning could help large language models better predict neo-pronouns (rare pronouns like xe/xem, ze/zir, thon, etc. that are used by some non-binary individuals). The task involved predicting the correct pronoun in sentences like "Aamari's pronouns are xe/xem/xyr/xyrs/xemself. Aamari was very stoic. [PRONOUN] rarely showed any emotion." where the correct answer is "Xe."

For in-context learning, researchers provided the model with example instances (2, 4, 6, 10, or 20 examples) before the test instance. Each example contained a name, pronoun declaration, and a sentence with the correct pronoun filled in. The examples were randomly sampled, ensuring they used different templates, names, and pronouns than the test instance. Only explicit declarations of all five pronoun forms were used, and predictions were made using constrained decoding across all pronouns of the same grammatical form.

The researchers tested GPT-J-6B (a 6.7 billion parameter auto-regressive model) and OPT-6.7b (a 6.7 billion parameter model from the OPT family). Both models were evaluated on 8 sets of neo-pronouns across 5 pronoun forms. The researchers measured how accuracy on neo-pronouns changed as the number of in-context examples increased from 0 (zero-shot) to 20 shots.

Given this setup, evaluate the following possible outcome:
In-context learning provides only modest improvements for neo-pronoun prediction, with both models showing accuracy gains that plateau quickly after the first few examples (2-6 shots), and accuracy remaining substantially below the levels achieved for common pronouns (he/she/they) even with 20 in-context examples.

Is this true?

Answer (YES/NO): YES